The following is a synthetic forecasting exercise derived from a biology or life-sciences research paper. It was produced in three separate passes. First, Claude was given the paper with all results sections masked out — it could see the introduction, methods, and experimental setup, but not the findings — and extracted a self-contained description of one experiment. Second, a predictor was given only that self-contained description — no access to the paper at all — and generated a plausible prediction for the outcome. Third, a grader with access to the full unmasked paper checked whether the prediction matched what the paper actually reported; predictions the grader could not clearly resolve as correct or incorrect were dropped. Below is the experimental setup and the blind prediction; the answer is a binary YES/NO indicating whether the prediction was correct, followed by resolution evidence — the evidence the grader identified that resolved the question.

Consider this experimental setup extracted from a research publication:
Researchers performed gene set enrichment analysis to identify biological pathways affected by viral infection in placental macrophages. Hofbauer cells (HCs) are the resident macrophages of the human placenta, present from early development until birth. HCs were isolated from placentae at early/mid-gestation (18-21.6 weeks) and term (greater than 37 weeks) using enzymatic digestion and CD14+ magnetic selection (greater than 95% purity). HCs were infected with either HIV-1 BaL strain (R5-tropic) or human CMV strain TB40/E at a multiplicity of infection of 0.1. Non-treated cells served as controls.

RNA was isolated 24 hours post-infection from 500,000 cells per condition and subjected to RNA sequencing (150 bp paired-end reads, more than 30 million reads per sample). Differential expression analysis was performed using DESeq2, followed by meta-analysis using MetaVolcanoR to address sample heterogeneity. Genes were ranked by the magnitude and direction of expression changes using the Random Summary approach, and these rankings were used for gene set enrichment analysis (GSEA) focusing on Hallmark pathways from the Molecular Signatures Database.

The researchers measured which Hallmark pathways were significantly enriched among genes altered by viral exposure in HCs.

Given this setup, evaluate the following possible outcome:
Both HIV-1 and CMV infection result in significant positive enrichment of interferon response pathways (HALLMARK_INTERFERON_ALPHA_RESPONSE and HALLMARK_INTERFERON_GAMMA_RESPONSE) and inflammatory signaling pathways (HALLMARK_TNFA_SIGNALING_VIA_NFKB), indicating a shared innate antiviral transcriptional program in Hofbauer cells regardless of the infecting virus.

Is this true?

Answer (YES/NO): NO